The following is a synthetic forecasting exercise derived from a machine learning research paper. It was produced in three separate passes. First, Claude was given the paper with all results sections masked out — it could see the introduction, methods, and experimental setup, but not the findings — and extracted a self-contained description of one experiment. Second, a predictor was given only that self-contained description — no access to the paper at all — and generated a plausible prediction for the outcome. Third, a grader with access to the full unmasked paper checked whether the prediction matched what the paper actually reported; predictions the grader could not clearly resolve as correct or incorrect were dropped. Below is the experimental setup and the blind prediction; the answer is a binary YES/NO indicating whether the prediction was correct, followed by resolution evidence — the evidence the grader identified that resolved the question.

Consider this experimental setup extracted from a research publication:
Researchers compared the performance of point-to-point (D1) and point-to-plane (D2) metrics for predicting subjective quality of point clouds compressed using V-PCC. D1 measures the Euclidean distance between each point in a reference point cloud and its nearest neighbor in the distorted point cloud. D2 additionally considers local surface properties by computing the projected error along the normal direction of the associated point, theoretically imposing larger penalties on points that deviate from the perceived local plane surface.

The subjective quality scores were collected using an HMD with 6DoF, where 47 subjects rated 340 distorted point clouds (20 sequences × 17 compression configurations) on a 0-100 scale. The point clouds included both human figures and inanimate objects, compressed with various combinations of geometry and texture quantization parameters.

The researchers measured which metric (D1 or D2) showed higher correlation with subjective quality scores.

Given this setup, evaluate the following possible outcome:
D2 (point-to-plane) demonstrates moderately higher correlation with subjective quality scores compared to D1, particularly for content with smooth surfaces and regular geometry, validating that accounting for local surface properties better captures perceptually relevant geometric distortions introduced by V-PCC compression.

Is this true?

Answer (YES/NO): NO